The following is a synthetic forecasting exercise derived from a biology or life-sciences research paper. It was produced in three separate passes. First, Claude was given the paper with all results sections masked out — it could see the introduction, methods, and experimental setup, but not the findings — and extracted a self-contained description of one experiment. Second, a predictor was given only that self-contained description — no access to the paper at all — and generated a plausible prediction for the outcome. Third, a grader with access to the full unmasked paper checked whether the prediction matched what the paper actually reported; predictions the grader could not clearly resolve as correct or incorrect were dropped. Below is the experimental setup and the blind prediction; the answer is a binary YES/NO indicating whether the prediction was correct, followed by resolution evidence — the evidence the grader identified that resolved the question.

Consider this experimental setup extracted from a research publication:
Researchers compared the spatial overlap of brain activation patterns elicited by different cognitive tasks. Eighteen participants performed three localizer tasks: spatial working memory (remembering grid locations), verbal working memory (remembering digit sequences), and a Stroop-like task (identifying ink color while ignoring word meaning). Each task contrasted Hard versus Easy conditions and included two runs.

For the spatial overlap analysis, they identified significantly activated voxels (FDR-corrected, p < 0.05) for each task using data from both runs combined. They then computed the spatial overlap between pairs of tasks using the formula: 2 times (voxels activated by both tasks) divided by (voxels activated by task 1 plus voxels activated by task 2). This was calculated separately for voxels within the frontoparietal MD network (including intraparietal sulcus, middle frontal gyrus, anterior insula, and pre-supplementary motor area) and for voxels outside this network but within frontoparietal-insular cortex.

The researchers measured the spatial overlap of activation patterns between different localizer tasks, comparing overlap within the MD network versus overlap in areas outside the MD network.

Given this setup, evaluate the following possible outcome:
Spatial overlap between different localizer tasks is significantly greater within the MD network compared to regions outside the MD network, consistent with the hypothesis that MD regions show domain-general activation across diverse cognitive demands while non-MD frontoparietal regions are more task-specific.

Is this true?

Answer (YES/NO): YES